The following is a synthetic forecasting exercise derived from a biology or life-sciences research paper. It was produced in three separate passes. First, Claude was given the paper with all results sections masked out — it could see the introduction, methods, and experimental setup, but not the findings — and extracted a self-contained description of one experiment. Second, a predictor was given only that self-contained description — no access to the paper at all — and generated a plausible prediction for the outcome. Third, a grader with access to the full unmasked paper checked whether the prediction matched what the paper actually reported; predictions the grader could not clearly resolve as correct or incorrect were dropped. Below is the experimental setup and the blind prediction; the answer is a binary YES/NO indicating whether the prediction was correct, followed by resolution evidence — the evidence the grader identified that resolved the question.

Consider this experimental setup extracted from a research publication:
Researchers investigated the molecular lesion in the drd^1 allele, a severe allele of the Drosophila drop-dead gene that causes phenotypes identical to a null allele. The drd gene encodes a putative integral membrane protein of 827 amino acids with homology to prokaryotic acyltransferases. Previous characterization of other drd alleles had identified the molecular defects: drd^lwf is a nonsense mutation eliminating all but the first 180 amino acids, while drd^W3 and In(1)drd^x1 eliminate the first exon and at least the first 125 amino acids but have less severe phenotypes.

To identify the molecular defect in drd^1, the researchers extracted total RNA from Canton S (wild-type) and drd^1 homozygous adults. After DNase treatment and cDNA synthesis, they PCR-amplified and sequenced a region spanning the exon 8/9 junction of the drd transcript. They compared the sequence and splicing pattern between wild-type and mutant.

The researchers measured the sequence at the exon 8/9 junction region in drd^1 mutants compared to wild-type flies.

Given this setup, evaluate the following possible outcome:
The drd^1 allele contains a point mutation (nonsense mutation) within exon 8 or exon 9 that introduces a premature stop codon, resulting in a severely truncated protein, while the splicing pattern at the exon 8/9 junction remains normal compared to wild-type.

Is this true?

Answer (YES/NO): NO